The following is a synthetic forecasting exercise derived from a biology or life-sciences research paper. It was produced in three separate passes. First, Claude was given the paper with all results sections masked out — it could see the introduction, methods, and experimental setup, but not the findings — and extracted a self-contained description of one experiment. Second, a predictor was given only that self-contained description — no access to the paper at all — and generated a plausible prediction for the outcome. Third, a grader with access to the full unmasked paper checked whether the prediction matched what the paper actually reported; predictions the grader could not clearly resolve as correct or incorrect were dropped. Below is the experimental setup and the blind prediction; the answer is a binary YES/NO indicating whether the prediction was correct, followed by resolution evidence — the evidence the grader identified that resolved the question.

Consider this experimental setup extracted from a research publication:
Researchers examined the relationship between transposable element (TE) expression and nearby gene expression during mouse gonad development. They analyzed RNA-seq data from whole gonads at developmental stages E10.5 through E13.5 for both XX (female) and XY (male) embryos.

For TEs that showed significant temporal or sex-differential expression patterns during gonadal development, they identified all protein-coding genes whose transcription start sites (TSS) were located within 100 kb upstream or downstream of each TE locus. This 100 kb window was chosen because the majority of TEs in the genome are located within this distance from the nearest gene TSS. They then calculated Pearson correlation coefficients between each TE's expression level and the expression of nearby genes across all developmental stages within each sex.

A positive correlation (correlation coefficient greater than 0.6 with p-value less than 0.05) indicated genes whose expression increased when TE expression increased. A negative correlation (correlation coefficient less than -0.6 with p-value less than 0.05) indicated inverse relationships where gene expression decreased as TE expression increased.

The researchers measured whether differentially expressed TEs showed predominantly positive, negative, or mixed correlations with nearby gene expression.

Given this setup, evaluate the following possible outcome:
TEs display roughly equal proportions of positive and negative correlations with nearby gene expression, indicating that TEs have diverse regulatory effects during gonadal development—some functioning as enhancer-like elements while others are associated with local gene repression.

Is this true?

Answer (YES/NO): NO